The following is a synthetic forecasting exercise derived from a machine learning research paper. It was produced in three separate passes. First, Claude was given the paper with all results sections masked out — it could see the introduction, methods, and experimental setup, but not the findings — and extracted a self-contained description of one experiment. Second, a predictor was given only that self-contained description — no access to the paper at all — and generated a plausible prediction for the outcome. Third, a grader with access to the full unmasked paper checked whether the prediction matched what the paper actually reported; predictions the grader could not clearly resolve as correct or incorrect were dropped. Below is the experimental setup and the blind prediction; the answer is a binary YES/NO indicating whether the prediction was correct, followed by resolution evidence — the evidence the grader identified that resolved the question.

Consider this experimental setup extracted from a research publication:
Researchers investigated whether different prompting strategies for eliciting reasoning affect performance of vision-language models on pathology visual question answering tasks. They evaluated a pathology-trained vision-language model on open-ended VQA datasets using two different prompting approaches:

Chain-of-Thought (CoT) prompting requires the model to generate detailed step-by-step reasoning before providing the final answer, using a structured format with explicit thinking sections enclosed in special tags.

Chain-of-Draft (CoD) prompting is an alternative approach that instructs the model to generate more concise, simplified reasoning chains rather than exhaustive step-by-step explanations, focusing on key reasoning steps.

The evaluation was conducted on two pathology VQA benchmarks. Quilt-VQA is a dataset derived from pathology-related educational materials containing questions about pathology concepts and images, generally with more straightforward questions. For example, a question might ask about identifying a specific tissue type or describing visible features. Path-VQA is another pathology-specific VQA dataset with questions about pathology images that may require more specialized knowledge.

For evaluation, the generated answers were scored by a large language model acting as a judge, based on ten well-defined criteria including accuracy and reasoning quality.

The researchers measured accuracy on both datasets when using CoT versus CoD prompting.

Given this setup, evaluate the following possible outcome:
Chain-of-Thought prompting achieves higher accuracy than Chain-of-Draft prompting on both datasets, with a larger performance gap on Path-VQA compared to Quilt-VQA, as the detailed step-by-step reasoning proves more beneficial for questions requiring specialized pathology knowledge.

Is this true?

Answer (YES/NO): NO